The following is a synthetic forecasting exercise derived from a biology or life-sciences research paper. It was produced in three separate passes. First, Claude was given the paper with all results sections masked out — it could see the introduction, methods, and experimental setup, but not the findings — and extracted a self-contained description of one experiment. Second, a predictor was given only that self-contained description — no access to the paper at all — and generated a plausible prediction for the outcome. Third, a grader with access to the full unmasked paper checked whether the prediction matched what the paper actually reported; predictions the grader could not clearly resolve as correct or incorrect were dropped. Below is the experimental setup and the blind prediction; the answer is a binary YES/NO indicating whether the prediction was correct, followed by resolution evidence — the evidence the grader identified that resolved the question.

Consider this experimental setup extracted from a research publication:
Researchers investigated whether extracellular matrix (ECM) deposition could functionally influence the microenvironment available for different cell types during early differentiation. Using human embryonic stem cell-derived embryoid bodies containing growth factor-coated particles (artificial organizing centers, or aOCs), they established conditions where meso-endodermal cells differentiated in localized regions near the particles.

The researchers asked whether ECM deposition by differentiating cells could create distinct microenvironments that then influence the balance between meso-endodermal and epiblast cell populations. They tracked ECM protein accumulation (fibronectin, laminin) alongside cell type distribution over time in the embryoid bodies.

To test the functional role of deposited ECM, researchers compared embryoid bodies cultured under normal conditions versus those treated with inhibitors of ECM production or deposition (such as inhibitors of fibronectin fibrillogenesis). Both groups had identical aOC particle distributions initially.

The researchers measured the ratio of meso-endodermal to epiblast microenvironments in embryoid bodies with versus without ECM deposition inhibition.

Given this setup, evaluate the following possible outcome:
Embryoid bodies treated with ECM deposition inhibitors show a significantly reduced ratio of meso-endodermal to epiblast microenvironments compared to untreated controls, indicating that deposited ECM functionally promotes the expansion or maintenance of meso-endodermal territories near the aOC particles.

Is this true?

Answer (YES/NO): NO